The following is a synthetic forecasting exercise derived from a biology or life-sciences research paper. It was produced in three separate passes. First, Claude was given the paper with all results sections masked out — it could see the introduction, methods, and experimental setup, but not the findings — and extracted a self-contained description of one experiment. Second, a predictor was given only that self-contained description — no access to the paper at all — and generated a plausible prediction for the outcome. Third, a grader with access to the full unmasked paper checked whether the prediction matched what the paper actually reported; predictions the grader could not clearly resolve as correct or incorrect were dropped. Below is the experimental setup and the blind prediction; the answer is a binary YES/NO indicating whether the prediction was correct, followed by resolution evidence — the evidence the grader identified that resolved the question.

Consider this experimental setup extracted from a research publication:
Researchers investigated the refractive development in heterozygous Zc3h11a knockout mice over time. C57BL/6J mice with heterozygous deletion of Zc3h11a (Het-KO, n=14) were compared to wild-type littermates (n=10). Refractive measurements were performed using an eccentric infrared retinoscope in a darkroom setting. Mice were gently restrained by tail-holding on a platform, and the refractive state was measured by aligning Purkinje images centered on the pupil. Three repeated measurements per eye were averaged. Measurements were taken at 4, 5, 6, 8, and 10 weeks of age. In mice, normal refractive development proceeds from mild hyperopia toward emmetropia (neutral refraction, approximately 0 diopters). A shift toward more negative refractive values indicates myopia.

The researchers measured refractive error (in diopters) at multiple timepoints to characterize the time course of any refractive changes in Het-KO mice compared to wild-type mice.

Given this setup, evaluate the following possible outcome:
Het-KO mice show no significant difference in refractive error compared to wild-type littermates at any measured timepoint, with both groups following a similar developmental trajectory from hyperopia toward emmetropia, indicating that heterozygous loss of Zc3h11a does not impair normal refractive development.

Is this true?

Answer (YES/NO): NO